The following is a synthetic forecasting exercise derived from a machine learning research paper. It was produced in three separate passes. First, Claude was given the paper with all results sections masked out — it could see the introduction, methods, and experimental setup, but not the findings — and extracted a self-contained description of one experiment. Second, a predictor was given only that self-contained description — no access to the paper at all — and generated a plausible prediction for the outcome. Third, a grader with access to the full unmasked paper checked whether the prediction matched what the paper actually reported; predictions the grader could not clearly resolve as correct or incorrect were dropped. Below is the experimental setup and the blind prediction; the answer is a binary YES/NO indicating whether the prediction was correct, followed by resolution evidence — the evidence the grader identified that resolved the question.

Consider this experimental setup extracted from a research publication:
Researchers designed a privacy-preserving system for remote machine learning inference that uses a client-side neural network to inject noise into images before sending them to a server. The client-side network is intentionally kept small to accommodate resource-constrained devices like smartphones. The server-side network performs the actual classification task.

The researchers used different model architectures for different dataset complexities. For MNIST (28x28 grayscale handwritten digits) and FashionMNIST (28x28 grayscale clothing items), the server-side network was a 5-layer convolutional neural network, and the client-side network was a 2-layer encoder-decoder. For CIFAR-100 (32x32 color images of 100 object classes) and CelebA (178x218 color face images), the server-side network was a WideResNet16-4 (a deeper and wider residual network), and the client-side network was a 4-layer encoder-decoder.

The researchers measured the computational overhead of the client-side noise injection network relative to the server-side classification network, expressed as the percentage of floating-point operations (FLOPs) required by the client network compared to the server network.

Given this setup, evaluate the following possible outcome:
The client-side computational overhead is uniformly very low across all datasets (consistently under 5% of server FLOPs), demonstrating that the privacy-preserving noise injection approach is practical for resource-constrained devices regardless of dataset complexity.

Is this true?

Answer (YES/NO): NO